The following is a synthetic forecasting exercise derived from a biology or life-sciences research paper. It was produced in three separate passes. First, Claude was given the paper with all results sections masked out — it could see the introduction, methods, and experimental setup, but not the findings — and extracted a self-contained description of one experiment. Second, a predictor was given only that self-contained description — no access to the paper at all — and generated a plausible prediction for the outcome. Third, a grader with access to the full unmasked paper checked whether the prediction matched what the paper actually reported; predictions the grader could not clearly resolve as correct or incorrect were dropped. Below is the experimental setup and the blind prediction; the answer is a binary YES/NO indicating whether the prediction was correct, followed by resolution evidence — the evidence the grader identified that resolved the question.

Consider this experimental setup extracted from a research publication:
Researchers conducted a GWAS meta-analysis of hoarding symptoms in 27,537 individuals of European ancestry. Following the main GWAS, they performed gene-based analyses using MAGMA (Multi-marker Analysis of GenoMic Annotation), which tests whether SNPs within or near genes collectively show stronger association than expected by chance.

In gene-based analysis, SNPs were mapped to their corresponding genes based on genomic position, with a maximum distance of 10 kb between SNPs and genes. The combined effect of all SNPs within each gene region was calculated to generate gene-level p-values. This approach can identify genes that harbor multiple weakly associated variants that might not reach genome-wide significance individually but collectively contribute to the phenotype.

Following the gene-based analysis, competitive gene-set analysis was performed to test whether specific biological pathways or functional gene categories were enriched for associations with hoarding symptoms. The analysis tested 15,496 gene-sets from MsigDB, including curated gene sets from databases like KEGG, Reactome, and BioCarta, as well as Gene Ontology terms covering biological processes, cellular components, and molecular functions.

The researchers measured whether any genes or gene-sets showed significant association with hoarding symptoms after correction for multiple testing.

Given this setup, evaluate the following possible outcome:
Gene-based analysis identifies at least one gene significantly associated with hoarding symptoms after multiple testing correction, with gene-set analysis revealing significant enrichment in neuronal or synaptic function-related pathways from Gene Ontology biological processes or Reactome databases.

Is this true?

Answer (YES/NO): NO